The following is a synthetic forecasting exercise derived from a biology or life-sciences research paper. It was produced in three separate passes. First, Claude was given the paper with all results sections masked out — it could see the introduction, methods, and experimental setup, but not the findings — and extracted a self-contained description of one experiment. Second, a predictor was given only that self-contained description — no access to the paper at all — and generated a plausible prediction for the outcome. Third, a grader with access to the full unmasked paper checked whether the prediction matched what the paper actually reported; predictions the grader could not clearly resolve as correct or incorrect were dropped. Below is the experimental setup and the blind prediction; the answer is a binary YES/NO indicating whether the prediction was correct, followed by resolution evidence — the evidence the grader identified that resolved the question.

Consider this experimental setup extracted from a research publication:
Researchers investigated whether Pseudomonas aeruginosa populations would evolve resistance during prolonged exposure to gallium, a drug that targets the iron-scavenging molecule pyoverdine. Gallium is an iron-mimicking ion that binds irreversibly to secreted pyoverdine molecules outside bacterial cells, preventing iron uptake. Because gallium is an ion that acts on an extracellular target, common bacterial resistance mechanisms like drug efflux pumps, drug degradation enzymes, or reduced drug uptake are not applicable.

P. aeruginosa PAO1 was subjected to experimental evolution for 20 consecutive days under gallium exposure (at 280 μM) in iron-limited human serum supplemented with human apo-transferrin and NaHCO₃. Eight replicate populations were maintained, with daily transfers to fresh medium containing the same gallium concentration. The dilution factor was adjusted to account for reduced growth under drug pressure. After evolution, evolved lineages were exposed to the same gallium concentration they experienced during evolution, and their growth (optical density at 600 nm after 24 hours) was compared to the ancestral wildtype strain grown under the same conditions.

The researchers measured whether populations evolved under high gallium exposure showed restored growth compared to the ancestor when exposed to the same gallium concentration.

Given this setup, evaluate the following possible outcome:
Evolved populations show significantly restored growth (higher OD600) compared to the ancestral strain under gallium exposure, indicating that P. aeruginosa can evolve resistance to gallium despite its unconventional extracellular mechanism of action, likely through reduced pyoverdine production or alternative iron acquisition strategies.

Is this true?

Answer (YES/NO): YES